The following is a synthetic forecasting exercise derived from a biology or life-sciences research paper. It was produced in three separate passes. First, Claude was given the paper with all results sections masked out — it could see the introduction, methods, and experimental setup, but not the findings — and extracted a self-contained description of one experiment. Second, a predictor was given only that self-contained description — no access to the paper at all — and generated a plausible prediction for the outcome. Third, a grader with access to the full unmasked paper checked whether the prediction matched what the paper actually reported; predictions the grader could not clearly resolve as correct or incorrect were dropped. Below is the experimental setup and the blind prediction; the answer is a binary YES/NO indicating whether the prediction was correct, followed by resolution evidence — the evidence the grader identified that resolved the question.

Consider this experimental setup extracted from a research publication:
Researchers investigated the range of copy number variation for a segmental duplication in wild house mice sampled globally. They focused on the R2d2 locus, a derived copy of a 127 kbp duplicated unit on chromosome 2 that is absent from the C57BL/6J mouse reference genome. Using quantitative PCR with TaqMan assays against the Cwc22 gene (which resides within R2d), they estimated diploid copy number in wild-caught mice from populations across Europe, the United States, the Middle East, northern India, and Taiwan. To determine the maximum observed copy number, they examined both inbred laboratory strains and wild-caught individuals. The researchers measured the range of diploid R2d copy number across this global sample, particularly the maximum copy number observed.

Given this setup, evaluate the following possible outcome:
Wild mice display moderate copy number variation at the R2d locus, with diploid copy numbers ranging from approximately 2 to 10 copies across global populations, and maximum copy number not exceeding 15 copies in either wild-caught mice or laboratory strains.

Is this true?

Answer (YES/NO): NO